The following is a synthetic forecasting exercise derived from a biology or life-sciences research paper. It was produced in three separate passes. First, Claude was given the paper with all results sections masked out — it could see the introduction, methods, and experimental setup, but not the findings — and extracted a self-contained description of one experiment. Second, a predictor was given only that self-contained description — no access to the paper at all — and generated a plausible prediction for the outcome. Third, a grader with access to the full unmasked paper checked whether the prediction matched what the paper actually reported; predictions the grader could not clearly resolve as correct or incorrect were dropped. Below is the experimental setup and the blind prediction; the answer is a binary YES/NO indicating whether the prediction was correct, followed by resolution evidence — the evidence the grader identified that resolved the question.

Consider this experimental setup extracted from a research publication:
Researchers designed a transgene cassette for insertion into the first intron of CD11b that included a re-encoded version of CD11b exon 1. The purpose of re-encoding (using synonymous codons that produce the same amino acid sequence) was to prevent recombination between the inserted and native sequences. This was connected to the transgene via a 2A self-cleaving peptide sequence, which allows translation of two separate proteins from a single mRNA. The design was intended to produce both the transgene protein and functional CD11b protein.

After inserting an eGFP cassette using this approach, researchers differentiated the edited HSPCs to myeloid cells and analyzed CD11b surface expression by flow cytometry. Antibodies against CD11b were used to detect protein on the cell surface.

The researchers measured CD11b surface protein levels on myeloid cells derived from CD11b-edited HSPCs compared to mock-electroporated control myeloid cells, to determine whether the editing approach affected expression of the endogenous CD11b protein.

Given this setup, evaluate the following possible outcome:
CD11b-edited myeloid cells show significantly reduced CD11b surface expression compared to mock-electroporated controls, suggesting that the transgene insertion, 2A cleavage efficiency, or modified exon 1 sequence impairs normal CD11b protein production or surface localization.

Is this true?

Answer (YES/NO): NO